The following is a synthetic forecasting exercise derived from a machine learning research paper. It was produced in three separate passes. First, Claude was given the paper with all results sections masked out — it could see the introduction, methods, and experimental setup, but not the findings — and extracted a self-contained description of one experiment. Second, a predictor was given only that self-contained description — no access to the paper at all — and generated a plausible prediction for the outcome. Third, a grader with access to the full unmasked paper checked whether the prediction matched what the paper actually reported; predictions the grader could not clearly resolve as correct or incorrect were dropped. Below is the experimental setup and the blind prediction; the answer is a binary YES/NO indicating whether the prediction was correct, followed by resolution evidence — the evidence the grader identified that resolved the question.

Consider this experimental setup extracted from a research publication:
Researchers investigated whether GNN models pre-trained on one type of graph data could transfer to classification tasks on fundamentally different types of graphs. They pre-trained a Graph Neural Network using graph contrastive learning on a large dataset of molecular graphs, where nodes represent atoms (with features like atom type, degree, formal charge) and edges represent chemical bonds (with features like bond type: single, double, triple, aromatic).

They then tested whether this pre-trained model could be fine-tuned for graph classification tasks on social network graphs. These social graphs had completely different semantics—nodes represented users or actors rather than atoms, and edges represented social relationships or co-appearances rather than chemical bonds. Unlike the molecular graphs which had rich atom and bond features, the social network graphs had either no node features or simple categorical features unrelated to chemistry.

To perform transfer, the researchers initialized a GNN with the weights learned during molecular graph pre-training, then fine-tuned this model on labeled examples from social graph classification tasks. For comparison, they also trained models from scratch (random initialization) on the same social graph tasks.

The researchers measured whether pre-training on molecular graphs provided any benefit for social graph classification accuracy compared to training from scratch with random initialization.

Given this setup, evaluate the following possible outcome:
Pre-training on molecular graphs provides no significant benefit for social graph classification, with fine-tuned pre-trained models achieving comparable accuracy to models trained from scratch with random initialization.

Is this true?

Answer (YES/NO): NO